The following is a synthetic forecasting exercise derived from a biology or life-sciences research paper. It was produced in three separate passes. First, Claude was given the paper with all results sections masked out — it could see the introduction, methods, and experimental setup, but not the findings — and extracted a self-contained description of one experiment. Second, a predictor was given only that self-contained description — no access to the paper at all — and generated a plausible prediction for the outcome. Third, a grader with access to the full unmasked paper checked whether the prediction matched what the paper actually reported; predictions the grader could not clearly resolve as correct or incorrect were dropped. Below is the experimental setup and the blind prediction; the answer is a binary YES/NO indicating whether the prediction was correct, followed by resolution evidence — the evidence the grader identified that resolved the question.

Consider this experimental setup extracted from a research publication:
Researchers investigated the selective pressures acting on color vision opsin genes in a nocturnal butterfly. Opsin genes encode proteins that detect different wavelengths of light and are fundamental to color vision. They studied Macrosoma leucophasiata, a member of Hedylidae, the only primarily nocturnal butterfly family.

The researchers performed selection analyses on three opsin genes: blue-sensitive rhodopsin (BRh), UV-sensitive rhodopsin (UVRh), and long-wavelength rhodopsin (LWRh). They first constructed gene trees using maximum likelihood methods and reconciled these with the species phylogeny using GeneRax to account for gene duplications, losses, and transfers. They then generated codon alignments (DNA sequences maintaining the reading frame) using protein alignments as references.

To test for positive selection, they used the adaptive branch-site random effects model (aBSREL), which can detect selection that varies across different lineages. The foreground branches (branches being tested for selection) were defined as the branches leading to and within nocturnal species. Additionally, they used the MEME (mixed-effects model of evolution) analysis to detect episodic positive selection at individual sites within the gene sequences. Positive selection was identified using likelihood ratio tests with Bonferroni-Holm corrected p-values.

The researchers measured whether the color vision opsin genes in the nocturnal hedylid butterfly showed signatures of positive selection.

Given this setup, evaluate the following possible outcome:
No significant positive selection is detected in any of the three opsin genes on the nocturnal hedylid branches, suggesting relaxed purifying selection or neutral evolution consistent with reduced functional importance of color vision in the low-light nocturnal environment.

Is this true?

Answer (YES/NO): NO